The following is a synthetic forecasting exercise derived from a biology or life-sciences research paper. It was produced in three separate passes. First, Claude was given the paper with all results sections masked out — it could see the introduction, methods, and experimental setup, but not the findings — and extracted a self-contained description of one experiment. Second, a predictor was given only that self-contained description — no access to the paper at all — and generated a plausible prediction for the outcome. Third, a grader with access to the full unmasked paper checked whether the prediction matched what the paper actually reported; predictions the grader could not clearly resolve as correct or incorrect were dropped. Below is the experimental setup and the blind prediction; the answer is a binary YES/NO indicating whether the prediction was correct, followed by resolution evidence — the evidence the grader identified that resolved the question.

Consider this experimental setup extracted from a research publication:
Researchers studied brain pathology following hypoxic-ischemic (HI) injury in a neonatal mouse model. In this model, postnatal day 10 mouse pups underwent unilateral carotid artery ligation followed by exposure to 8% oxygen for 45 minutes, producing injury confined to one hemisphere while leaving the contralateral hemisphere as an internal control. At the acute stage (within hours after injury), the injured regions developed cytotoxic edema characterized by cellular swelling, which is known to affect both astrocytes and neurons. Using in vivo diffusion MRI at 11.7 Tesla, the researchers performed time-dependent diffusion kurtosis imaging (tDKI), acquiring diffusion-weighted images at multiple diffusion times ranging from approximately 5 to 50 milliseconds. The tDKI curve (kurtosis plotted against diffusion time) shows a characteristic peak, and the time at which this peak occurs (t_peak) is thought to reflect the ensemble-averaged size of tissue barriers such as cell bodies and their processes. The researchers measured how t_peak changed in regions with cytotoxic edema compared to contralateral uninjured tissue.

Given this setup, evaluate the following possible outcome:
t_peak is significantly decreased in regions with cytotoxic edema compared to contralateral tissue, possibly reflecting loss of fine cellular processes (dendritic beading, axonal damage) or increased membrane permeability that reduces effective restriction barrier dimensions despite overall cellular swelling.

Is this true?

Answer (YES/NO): NO